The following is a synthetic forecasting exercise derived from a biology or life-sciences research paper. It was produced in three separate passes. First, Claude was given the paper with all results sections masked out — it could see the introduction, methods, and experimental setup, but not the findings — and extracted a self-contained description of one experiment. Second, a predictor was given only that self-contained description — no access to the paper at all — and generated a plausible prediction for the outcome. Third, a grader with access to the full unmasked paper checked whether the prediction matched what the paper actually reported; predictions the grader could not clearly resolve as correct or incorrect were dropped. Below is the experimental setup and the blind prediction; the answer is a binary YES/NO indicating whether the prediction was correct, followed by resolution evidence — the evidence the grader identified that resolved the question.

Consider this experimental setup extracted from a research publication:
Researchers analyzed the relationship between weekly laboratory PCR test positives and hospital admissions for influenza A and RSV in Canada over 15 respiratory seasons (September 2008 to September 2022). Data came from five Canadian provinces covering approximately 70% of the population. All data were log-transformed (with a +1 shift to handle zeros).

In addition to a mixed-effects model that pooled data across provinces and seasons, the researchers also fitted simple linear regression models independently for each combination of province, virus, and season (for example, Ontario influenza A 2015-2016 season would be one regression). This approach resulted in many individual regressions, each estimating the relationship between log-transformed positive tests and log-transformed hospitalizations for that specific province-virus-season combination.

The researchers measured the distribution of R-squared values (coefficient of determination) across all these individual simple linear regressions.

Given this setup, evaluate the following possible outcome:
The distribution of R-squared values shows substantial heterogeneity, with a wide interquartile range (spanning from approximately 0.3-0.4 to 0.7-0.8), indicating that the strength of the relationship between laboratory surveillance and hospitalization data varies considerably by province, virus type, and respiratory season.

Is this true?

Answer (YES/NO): NO